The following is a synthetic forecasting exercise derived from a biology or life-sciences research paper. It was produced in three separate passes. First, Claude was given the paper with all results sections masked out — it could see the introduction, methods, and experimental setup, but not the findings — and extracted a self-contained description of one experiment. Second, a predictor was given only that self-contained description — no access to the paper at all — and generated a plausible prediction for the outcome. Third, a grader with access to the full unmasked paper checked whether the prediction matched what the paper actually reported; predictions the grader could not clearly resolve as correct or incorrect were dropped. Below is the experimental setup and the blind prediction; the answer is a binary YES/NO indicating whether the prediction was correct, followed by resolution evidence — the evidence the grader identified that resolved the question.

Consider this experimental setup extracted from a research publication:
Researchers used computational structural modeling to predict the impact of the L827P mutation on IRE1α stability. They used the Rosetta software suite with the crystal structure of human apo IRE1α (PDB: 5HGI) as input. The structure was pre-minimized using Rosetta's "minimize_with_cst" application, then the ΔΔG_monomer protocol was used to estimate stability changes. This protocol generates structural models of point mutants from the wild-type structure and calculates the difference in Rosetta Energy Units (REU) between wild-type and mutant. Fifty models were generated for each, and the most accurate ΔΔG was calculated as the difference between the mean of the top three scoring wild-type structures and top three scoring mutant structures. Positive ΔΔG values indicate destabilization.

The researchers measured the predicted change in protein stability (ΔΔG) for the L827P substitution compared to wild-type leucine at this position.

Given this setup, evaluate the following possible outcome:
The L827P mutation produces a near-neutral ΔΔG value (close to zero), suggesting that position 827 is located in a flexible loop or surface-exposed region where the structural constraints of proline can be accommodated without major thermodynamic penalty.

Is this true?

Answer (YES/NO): NO